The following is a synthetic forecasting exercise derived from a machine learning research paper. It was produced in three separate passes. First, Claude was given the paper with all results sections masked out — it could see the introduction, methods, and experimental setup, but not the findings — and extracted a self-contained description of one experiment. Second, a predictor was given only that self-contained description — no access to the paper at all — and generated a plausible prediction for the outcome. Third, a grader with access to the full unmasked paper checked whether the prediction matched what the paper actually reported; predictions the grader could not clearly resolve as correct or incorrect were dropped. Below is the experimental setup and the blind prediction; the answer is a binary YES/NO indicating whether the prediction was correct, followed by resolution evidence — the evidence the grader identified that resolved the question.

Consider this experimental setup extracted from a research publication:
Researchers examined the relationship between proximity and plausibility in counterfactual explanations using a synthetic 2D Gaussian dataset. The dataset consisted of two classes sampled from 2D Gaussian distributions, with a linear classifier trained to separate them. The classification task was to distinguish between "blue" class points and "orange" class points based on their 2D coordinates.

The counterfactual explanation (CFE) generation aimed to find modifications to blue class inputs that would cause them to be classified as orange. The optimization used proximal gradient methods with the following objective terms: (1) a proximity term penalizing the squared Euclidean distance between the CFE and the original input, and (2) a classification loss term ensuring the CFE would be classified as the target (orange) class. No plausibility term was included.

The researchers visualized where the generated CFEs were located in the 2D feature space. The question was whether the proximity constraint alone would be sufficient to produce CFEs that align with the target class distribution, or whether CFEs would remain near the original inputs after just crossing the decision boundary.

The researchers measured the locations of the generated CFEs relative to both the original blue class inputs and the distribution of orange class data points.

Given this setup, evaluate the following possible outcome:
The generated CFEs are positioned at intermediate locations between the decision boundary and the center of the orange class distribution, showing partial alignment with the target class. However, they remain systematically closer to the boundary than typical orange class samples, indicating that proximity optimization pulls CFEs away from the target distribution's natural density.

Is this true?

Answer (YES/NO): NO